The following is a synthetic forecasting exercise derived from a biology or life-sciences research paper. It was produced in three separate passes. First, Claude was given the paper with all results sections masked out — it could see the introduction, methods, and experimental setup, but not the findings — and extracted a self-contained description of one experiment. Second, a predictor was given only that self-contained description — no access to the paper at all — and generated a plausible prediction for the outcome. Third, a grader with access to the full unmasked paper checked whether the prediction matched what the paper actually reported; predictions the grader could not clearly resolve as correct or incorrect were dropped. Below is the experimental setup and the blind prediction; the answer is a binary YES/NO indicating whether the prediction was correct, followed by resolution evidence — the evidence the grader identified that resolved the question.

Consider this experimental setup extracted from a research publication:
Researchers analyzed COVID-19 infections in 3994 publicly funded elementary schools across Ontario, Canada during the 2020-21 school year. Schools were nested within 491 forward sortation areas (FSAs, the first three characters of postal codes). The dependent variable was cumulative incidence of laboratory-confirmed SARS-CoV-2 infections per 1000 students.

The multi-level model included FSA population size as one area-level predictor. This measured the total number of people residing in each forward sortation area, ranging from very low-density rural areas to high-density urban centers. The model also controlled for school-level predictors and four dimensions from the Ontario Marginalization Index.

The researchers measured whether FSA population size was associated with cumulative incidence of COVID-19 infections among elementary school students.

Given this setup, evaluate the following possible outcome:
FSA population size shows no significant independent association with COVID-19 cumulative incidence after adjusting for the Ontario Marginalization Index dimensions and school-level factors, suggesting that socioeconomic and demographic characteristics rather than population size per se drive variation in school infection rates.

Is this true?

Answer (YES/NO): YES